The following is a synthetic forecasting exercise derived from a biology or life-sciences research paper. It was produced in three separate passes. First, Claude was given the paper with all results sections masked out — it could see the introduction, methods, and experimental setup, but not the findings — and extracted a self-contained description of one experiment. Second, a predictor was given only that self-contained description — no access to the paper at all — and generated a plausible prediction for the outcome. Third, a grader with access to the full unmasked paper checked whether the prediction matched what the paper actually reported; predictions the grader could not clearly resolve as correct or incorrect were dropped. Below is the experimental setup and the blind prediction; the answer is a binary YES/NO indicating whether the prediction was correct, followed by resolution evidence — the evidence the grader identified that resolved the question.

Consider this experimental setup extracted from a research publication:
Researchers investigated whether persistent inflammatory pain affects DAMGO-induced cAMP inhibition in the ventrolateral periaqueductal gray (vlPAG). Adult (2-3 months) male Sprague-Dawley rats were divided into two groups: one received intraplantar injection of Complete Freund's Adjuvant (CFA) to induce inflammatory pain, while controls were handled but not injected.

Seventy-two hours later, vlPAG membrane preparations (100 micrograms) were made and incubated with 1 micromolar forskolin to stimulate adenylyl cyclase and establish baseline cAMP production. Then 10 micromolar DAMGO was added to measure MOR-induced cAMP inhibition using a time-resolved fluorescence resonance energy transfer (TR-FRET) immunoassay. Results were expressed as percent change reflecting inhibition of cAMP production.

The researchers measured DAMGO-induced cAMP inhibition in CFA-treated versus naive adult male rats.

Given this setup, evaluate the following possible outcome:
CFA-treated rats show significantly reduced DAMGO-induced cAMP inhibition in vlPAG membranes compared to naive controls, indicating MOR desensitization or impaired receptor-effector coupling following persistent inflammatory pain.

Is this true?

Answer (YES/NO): NO